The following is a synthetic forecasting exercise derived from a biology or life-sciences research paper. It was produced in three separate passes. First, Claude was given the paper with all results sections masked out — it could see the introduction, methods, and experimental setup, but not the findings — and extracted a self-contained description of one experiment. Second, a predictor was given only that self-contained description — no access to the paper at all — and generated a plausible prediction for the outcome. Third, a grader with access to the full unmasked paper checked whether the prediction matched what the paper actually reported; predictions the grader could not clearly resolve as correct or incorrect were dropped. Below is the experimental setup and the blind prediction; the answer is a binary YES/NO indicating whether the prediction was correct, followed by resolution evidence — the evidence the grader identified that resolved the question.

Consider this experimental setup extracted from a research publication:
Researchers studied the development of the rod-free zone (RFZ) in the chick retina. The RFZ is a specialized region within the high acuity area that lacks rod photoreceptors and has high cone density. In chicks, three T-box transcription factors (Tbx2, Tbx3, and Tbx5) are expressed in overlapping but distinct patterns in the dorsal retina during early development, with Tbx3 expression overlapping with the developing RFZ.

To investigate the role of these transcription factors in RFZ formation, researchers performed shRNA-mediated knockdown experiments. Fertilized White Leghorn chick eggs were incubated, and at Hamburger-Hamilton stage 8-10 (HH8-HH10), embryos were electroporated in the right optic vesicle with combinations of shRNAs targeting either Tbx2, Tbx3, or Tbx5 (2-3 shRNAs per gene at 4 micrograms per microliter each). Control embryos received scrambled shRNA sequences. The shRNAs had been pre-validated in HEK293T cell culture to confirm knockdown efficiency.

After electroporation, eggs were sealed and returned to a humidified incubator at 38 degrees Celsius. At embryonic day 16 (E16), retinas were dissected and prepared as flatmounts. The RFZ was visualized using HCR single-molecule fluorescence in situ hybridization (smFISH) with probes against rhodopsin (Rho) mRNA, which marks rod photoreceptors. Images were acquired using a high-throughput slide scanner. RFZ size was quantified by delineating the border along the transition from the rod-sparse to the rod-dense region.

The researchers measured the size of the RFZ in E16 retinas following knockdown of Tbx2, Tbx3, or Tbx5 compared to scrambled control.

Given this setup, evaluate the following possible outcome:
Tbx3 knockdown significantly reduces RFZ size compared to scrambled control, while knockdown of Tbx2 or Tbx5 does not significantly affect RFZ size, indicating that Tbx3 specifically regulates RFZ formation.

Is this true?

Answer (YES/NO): NO